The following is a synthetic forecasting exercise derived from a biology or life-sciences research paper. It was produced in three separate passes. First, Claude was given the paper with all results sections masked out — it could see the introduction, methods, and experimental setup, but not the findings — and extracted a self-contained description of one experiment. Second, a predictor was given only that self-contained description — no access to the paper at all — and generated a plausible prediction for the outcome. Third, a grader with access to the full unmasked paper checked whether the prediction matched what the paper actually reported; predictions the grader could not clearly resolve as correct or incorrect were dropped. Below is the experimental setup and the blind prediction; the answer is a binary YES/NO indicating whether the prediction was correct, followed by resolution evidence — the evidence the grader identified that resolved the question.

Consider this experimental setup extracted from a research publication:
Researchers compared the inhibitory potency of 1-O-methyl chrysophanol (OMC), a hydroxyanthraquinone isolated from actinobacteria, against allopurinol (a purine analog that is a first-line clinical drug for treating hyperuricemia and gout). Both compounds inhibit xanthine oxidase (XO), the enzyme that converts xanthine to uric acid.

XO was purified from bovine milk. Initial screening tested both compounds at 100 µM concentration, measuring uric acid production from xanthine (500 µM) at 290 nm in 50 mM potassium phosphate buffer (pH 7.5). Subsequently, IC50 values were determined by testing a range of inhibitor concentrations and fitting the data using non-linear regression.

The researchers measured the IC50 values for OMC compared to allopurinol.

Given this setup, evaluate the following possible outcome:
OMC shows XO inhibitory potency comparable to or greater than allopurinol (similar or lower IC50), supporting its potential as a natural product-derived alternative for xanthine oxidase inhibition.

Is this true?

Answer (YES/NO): NO